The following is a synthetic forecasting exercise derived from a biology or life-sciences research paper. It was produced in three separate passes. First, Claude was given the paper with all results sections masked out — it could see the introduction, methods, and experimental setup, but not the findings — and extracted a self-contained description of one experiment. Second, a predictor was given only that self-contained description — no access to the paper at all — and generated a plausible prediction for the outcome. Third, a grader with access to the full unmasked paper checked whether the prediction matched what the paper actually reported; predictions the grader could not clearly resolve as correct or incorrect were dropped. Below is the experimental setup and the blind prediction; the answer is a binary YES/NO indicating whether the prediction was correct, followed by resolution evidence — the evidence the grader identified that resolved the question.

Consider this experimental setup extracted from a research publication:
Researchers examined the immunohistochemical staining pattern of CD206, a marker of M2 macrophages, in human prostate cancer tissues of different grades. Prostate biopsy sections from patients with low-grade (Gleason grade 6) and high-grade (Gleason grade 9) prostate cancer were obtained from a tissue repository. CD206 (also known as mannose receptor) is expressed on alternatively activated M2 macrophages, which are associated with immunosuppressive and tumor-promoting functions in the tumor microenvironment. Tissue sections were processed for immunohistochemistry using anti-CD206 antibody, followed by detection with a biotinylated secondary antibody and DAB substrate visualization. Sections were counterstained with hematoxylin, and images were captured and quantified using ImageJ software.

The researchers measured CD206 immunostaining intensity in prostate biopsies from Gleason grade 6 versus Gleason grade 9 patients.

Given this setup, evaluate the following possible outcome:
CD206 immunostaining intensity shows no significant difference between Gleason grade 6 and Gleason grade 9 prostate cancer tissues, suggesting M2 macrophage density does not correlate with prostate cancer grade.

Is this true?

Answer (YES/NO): NO